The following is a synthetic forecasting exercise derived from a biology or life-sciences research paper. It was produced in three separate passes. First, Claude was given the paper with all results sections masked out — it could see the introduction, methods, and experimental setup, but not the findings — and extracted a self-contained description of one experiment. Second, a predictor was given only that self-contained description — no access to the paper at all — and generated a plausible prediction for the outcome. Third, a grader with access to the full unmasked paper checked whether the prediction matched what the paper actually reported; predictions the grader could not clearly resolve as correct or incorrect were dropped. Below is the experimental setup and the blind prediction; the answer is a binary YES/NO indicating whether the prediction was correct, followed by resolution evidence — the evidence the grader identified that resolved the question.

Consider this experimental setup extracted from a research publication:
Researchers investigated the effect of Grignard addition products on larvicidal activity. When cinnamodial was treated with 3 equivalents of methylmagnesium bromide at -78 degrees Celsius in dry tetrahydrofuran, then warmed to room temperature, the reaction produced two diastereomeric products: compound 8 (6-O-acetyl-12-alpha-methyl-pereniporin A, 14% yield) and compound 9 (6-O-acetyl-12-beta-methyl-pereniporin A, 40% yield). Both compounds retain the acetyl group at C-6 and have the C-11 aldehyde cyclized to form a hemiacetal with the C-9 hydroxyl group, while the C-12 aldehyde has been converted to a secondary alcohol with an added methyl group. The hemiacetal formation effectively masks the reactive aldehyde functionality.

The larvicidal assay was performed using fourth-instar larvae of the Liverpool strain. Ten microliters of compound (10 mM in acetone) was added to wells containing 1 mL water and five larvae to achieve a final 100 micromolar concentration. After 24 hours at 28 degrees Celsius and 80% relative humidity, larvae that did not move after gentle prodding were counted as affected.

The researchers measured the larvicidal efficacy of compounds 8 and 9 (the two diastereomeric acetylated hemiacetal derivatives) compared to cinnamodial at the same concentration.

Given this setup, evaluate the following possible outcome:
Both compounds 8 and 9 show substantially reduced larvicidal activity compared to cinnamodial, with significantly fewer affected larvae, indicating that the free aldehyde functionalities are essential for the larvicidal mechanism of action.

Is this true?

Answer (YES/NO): YES